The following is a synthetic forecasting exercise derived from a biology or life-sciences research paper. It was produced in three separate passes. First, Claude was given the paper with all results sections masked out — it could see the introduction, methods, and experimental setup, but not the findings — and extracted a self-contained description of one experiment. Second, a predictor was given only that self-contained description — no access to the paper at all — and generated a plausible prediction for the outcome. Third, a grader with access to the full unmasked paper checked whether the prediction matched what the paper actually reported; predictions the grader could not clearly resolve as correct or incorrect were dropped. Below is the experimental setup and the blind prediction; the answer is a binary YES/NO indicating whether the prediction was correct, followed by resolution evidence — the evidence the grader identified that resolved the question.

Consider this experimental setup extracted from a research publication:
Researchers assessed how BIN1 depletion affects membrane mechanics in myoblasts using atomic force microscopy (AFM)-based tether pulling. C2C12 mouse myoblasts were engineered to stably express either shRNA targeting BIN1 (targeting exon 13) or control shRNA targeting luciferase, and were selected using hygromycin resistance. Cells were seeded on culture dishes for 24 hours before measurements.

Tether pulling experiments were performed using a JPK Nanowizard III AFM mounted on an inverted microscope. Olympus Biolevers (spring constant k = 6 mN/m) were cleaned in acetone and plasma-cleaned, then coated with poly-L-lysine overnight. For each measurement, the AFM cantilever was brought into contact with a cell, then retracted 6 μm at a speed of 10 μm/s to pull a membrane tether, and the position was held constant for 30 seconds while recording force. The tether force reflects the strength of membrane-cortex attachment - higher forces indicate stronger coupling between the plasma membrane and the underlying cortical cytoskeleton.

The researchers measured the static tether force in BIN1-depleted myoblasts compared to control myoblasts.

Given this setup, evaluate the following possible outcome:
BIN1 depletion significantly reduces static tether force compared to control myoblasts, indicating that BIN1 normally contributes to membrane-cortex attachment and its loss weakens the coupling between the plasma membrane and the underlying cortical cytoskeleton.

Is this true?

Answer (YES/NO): YES